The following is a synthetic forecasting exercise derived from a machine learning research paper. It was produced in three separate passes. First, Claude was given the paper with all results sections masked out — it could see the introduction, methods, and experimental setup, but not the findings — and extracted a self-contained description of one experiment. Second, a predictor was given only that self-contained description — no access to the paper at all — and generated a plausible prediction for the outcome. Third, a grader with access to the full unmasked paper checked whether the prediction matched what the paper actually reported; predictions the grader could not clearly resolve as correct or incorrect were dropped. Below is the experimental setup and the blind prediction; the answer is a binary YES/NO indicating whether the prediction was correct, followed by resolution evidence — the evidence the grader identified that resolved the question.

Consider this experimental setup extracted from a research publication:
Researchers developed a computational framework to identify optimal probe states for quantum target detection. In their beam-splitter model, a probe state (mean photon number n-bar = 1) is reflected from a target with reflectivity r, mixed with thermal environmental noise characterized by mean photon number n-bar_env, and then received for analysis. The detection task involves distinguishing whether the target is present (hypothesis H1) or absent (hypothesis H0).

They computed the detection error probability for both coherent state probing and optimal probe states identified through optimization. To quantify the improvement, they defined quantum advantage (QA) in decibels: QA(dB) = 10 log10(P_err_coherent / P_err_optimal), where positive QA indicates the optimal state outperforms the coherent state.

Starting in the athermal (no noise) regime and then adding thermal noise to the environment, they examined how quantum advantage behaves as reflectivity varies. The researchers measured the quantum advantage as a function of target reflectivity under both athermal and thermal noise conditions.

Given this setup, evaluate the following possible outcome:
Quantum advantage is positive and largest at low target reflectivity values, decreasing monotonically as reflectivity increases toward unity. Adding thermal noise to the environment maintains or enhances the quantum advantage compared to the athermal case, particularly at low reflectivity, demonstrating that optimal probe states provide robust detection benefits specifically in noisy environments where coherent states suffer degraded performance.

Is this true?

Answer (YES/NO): NO